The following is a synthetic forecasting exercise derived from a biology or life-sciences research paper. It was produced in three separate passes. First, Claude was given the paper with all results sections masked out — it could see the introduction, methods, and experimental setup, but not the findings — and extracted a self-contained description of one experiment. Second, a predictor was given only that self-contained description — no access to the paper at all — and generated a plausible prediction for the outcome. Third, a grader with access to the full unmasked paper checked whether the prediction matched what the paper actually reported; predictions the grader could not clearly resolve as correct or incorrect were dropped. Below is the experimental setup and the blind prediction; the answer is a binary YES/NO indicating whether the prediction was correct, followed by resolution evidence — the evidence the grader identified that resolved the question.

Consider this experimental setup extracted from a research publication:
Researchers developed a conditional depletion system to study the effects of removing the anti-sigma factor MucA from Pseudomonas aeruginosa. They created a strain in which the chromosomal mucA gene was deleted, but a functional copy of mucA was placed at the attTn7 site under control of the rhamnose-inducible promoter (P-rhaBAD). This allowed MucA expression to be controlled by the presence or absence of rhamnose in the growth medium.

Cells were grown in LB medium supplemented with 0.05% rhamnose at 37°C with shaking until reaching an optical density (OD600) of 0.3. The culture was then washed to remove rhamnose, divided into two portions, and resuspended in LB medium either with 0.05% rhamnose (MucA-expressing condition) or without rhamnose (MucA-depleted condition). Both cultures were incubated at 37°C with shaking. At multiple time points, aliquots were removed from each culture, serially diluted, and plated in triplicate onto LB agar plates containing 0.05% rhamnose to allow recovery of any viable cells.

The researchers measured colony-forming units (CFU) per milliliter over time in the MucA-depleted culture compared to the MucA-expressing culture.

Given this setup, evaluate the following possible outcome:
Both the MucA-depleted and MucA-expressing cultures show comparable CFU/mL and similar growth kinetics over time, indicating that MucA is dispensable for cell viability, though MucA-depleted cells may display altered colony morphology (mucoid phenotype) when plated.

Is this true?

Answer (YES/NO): NO